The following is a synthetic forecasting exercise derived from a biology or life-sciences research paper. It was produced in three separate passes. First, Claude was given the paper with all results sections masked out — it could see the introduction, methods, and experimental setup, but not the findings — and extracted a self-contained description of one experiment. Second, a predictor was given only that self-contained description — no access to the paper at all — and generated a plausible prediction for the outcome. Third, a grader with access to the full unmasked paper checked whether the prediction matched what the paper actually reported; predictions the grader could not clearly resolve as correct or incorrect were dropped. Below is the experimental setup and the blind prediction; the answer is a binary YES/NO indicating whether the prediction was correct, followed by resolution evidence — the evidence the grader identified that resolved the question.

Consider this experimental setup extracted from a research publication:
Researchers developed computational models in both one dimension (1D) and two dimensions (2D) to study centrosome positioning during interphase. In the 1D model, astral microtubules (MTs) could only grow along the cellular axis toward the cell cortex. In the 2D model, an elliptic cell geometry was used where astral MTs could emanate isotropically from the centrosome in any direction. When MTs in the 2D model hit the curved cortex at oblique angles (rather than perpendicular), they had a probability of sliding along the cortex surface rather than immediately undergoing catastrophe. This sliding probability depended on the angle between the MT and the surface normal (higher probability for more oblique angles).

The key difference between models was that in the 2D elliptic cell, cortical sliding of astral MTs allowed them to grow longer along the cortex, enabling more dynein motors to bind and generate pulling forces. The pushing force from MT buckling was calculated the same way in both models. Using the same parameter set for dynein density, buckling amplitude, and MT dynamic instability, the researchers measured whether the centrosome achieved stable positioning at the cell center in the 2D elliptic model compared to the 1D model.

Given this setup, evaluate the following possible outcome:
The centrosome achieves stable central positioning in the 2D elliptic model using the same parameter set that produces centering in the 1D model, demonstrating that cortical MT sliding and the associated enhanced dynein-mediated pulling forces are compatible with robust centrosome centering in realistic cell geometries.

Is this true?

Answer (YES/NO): YES